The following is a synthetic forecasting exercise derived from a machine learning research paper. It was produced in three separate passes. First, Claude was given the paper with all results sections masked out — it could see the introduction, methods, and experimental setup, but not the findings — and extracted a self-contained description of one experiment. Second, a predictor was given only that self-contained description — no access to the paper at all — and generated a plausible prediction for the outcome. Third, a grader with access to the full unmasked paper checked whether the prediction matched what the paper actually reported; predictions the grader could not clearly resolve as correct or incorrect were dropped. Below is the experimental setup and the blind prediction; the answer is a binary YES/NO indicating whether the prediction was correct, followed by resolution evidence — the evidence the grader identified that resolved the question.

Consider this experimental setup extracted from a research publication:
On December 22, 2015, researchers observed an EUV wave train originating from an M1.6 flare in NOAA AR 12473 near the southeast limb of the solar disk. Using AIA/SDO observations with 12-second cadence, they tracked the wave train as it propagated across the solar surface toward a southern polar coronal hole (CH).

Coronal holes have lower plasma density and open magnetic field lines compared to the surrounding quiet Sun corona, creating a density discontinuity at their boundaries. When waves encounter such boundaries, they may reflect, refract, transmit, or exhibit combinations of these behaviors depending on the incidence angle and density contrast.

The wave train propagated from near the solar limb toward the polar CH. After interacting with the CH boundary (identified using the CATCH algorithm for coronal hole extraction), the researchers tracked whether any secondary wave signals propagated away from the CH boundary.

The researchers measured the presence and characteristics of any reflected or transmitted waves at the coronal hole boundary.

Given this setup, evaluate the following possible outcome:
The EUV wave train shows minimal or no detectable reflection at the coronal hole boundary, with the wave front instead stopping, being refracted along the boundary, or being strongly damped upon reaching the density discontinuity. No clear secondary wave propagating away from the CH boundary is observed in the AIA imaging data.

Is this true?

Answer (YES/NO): NO